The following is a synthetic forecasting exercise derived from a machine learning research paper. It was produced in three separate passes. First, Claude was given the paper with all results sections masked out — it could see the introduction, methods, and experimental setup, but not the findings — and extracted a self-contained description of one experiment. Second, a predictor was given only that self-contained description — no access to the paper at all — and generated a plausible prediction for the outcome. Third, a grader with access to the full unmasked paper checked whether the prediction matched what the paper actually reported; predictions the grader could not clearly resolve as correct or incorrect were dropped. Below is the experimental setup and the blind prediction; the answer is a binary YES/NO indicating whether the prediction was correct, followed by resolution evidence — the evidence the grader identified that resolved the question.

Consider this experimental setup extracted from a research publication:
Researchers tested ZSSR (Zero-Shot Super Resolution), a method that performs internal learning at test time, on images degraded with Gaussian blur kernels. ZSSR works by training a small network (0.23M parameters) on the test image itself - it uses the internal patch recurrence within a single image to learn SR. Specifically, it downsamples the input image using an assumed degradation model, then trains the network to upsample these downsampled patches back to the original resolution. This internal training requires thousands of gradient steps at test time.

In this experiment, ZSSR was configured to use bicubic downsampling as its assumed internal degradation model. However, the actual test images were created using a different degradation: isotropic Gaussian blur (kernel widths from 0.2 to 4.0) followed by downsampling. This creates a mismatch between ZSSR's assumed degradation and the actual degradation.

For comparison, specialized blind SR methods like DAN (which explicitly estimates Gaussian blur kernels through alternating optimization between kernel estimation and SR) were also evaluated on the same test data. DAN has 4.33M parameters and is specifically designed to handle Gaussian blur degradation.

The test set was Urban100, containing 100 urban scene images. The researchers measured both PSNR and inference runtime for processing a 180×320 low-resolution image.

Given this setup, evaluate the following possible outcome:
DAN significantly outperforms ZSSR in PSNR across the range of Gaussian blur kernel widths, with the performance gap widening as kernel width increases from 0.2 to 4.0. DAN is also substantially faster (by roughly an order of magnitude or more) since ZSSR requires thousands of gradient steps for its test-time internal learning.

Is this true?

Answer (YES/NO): YES